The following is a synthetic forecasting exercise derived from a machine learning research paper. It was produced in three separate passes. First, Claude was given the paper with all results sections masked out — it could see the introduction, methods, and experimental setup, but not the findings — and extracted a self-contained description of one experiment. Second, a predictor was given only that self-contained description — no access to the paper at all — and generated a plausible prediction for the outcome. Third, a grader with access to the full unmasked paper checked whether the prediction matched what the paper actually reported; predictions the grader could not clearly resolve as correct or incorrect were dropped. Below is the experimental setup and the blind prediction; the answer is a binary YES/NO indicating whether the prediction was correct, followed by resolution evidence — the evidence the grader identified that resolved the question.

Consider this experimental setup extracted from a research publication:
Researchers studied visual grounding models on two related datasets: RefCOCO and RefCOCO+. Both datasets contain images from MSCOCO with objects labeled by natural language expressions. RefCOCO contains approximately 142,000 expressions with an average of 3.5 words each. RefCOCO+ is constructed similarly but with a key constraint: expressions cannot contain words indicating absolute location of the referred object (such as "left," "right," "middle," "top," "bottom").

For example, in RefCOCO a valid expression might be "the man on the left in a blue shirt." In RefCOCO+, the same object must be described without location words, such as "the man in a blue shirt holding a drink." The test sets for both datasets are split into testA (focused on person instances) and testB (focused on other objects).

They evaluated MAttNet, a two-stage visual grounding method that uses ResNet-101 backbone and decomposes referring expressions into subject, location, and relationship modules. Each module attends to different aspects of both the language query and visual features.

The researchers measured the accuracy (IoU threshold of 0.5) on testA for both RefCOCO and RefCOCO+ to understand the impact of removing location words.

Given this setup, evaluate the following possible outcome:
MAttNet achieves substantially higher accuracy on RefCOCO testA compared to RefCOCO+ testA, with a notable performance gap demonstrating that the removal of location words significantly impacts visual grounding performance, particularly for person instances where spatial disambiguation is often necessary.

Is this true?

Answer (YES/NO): YES